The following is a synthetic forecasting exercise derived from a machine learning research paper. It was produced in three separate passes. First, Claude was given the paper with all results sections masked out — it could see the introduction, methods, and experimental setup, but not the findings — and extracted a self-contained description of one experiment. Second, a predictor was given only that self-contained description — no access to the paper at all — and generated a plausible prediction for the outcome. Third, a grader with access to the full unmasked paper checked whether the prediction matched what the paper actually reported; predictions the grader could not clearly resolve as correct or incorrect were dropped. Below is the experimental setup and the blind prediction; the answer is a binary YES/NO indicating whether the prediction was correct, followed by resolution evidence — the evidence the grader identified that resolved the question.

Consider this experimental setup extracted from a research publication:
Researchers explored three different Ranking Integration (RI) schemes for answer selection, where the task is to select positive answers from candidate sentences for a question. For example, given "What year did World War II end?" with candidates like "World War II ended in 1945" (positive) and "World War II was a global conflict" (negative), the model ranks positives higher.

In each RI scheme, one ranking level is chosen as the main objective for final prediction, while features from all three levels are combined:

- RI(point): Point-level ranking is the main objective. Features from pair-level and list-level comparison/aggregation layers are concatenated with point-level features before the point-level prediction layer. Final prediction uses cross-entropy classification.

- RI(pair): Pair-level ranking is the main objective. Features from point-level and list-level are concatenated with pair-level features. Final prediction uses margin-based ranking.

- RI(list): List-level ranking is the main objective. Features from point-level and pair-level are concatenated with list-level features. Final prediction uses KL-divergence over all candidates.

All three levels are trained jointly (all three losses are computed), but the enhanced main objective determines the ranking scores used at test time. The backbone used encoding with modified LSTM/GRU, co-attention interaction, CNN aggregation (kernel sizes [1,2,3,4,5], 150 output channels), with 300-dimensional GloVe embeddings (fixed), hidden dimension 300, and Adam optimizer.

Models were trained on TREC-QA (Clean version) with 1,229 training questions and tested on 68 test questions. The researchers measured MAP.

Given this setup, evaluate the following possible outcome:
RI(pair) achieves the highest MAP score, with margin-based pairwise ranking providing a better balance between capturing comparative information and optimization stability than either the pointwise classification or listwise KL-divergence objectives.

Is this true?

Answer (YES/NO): YES